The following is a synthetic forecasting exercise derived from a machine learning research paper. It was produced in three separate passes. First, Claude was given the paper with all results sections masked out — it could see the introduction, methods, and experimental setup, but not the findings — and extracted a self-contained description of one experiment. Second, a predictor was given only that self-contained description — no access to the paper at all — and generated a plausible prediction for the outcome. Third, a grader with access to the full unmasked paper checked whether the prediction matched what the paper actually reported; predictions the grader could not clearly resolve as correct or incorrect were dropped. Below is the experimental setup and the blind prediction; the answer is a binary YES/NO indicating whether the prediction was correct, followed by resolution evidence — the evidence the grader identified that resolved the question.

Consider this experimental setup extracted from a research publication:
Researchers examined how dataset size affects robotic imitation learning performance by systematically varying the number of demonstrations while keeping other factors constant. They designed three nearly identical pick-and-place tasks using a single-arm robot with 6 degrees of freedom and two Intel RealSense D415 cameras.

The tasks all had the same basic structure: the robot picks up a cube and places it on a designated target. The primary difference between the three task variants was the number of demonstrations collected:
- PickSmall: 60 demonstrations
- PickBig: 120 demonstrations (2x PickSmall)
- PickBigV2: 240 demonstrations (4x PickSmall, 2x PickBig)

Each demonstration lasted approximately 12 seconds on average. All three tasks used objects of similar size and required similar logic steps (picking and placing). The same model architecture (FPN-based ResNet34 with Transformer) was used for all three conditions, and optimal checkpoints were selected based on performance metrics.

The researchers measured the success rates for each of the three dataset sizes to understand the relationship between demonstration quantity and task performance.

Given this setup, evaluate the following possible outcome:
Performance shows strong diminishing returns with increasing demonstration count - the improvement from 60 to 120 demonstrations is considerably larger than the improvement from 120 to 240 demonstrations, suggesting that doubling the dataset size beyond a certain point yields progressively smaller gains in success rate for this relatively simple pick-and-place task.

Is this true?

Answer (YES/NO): YES